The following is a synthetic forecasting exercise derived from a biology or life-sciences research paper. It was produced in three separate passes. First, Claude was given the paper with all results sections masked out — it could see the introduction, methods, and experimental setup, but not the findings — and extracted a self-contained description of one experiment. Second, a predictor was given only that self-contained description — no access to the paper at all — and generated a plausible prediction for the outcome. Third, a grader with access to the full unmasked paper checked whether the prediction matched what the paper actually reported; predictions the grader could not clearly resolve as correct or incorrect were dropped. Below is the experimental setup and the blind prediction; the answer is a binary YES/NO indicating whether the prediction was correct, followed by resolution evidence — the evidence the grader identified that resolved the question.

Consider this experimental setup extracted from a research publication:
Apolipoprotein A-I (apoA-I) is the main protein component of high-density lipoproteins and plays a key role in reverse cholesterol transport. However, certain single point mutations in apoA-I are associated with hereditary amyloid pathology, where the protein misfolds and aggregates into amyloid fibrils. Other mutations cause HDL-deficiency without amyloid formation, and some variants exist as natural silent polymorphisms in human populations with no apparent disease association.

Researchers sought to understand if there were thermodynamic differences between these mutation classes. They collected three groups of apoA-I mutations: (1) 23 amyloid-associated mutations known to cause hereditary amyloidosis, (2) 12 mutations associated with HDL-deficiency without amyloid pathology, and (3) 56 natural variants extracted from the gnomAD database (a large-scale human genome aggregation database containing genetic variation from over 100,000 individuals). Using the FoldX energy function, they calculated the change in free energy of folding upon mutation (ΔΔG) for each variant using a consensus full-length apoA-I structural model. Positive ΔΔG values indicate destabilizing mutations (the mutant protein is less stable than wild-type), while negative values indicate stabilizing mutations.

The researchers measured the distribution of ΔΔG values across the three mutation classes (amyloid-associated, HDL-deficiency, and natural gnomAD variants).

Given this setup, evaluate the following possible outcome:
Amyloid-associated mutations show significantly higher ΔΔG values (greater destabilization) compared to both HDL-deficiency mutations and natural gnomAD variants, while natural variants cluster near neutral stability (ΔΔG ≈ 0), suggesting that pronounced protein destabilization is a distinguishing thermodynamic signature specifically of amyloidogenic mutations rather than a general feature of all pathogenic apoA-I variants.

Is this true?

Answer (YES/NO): YES